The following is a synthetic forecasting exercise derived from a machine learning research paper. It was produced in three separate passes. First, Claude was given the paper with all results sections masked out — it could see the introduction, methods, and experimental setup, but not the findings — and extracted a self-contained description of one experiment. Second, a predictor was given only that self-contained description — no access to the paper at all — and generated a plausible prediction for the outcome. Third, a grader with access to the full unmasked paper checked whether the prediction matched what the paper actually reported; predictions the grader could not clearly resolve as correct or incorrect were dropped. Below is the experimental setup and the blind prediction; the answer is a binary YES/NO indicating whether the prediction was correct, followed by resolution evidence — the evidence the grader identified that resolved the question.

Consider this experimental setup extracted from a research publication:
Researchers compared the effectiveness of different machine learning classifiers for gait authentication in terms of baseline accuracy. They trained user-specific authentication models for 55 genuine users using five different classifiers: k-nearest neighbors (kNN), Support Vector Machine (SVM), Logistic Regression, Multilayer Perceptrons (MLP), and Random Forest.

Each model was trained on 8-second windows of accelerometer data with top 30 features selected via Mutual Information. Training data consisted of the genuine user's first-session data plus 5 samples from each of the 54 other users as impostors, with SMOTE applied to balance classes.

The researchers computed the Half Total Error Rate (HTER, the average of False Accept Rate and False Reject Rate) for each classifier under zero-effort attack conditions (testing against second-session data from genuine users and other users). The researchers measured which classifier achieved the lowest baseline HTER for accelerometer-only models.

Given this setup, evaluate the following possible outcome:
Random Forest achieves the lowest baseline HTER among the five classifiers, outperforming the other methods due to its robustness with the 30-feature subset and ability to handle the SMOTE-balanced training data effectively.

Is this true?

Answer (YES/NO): NO